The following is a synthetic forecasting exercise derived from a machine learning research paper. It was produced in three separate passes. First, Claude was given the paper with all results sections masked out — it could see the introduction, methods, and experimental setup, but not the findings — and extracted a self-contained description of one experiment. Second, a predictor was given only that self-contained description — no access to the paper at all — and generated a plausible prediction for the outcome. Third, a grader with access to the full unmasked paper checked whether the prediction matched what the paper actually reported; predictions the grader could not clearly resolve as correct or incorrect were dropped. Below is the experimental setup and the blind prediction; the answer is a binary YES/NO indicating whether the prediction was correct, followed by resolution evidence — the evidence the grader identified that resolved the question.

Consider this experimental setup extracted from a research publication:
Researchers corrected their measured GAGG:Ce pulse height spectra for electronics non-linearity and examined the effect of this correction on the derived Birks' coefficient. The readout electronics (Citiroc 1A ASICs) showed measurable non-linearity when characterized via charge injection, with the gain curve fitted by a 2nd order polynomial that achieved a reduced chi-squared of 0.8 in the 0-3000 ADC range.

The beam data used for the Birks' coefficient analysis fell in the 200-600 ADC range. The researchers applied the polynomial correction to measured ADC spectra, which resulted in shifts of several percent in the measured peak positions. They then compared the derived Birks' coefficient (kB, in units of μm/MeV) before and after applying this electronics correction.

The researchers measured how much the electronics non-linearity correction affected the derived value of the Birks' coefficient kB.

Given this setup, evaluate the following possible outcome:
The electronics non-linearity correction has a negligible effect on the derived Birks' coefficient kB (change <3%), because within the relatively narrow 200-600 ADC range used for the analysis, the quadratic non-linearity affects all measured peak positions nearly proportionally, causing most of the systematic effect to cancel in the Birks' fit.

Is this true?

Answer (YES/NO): YES